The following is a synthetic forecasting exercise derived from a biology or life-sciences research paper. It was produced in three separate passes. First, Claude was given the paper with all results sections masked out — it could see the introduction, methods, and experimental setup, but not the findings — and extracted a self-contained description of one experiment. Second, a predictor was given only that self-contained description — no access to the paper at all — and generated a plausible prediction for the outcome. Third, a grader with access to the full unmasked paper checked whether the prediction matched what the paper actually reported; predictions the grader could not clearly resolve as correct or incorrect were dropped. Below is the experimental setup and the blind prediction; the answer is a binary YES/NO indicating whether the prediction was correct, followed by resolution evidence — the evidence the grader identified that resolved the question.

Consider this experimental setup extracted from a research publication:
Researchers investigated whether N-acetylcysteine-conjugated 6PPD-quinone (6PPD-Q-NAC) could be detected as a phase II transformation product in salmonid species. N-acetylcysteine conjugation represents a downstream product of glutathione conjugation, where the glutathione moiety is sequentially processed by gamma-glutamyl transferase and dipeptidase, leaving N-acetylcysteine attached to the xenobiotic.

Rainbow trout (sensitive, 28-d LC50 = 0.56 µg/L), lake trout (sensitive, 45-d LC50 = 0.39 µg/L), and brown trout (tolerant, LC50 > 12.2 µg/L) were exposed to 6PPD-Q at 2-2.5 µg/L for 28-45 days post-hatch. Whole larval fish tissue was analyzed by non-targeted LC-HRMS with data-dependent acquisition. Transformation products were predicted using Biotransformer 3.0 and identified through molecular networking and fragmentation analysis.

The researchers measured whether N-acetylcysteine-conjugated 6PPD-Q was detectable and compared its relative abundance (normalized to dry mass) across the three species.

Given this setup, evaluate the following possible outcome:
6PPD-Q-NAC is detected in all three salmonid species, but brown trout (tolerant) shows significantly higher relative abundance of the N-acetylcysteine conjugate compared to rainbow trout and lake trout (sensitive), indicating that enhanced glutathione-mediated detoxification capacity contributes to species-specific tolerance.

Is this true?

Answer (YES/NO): NO